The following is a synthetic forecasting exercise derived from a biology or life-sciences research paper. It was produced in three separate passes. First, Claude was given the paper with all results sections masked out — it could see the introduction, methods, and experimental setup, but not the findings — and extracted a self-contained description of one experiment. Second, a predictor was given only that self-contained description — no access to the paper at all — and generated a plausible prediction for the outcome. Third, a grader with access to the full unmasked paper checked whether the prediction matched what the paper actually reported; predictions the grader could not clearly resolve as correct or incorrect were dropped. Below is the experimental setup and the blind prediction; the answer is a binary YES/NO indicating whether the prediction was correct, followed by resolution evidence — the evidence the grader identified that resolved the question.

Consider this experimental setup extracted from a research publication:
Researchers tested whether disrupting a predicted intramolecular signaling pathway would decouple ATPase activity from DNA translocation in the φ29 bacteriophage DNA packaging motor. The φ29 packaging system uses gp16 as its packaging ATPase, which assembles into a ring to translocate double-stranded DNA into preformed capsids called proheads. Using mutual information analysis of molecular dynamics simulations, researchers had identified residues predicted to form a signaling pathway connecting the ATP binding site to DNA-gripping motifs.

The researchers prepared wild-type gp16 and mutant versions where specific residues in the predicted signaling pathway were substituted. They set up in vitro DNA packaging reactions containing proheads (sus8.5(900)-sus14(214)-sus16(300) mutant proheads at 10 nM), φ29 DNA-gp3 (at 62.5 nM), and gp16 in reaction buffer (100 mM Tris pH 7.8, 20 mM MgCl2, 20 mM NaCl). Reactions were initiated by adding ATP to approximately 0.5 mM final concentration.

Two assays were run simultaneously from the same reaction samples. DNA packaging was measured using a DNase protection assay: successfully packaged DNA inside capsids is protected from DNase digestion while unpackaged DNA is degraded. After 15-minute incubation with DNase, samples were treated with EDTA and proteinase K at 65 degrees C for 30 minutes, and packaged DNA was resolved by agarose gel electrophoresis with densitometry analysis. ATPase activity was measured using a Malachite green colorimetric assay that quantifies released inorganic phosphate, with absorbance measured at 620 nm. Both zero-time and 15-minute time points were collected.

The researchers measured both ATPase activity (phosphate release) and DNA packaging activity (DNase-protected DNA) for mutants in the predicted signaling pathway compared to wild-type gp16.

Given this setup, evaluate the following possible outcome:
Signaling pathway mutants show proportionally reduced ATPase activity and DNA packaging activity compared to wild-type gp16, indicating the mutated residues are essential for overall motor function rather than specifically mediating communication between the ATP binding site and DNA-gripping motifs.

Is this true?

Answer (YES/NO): NO